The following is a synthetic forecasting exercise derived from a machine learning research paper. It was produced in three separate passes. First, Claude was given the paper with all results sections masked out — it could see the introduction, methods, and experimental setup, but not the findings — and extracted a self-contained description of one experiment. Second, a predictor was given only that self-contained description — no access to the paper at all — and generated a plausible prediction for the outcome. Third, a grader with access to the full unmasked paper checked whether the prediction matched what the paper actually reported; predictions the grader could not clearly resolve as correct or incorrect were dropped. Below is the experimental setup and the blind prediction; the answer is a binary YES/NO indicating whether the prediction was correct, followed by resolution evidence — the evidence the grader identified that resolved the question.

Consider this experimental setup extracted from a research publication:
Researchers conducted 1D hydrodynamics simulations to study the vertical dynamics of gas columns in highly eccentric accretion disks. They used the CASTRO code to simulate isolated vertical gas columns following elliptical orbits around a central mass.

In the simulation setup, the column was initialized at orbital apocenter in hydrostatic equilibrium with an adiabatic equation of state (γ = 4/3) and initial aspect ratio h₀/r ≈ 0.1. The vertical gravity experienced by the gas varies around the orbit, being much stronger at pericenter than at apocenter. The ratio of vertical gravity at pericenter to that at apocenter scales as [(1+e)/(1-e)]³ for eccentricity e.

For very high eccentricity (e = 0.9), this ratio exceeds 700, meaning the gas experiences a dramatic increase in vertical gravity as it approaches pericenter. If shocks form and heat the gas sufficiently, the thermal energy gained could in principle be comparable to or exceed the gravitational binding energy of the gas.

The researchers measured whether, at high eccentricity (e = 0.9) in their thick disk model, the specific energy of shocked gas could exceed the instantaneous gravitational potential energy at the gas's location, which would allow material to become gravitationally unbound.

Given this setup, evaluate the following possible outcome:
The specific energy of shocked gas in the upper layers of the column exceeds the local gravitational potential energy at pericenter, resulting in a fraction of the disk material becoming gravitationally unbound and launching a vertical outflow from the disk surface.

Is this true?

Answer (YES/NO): YES